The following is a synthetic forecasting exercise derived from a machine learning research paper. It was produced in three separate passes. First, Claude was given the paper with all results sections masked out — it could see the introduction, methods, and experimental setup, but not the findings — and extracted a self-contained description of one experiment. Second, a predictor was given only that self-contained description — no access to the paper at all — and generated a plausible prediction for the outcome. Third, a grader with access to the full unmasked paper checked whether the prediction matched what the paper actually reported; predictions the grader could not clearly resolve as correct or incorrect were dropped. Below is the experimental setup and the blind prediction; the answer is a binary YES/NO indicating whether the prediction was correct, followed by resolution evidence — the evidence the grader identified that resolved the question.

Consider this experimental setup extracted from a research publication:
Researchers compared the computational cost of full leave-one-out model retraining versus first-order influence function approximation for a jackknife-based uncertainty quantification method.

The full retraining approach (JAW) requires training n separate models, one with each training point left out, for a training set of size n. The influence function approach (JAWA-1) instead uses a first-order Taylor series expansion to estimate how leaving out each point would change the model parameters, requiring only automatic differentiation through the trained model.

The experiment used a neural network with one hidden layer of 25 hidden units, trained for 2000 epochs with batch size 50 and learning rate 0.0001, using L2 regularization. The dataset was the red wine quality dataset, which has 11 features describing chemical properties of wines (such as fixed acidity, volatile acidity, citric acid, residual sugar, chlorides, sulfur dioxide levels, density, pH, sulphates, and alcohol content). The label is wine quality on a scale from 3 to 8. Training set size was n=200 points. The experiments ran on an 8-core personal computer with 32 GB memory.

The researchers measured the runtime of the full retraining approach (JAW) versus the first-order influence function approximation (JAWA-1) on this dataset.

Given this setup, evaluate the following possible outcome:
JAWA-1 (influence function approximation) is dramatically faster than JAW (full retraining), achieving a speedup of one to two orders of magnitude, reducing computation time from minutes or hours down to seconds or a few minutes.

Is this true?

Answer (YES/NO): NO